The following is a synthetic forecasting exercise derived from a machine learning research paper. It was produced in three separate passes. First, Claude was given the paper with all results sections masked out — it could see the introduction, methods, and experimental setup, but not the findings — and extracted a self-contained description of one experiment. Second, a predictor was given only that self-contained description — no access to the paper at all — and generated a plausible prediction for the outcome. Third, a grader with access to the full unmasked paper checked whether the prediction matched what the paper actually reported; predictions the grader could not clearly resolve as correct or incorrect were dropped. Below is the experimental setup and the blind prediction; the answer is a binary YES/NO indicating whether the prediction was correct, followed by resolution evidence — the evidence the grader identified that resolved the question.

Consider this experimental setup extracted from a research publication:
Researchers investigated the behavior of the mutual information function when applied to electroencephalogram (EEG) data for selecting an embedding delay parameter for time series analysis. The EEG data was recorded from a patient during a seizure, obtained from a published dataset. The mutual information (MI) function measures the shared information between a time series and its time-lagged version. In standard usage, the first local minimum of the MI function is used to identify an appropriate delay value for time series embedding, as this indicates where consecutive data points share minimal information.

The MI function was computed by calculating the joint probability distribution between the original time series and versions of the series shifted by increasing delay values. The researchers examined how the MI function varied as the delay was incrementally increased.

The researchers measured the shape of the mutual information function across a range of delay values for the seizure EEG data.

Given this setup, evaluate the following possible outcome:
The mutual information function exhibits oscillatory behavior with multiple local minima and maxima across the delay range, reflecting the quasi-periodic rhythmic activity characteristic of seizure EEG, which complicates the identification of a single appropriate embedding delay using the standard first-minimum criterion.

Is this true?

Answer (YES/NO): NO